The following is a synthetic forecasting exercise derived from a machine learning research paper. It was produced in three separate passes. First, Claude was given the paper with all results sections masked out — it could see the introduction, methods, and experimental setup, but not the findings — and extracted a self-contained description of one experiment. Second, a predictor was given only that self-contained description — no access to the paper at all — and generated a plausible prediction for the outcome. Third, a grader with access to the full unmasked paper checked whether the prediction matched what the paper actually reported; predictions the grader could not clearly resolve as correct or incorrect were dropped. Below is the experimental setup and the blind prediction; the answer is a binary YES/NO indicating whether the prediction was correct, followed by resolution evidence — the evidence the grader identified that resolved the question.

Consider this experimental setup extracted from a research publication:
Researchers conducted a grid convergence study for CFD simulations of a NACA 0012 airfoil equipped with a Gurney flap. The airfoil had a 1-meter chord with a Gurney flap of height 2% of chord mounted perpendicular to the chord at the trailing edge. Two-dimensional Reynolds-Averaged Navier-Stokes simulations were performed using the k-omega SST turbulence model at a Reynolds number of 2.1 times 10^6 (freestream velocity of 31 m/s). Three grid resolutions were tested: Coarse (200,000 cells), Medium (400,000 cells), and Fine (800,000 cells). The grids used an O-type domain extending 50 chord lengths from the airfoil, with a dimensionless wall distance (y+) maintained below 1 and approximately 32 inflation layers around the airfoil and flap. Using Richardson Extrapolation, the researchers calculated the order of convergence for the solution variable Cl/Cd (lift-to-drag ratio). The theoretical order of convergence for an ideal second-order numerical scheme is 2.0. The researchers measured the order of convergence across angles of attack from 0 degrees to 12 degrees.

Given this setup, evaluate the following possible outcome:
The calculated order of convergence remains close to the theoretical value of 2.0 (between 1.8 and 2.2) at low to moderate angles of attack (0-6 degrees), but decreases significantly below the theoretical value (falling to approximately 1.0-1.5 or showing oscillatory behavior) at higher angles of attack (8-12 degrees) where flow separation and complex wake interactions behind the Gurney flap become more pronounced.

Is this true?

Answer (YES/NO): NO